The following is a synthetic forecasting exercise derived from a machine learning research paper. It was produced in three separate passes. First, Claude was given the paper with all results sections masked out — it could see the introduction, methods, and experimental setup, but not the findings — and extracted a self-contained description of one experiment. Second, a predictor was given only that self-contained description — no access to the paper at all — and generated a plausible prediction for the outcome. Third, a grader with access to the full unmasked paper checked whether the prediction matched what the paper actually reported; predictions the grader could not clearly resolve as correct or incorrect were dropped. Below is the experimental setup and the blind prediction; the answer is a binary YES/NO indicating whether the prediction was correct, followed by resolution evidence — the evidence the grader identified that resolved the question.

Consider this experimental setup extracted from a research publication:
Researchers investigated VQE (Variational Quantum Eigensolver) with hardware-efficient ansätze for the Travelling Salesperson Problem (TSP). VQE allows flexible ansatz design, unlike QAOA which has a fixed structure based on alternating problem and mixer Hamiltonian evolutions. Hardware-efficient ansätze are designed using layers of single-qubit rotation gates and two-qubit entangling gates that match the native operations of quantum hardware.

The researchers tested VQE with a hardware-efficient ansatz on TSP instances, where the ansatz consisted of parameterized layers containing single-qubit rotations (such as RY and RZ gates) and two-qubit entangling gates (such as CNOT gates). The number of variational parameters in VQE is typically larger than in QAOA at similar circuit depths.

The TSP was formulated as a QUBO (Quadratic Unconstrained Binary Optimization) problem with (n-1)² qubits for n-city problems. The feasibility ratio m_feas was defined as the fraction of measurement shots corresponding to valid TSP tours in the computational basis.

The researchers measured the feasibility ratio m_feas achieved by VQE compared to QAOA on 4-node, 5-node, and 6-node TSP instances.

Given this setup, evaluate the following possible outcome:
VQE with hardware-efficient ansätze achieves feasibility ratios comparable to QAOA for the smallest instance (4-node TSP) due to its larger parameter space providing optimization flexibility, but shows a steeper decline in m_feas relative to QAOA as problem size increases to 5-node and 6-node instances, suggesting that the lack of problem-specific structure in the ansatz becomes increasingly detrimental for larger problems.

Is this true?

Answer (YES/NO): NO